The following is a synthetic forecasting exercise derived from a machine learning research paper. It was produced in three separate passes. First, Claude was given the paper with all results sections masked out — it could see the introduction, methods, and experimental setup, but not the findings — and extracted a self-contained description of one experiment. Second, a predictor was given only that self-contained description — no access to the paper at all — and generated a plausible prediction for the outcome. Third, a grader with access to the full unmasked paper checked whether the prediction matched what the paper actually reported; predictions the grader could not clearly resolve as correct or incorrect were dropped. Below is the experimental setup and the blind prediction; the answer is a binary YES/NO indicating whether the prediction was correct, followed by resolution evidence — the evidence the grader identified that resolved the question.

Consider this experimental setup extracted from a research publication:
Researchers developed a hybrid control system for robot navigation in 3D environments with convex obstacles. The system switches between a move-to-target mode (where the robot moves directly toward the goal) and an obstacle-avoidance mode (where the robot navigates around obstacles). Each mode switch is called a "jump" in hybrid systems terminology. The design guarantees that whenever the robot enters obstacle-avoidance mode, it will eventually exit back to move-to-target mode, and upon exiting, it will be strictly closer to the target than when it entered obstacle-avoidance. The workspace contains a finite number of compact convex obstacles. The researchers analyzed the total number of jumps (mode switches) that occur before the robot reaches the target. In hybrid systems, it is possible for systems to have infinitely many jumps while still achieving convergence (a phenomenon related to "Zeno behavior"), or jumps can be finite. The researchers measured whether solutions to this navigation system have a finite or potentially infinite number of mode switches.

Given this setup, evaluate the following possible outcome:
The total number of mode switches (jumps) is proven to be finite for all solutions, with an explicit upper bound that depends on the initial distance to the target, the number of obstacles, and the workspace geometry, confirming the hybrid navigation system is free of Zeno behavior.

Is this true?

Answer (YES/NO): NO